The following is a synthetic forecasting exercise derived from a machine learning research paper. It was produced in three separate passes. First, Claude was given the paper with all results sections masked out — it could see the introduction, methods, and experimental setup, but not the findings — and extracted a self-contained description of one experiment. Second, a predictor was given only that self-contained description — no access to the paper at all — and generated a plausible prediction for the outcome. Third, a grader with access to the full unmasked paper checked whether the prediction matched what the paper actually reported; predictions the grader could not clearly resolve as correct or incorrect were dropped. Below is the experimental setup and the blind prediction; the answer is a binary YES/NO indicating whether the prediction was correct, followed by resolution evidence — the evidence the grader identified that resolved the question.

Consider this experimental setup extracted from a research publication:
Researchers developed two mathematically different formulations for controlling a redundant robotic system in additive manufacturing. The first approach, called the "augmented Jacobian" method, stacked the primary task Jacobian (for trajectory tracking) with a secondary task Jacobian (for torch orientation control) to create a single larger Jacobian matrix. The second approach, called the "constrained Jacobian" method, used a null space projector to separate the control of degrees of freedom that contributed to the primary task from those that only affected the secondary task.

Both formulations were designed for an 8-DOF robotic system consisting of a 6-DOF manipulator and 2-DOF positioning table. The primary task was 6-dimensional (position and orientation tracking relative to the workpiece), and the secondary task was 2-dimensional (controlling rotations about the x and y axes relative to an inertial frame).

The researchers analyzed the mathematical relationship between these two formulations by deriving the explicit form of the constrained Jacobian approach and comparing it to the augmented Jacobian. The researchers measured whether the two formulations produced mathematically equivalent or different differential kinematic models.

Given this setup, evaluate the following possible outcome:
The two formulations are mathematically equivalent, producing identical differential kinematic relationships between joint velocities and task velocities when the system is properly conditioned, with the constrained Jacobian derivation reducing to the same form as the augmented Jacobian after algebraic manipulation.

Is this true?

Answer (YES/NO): YES